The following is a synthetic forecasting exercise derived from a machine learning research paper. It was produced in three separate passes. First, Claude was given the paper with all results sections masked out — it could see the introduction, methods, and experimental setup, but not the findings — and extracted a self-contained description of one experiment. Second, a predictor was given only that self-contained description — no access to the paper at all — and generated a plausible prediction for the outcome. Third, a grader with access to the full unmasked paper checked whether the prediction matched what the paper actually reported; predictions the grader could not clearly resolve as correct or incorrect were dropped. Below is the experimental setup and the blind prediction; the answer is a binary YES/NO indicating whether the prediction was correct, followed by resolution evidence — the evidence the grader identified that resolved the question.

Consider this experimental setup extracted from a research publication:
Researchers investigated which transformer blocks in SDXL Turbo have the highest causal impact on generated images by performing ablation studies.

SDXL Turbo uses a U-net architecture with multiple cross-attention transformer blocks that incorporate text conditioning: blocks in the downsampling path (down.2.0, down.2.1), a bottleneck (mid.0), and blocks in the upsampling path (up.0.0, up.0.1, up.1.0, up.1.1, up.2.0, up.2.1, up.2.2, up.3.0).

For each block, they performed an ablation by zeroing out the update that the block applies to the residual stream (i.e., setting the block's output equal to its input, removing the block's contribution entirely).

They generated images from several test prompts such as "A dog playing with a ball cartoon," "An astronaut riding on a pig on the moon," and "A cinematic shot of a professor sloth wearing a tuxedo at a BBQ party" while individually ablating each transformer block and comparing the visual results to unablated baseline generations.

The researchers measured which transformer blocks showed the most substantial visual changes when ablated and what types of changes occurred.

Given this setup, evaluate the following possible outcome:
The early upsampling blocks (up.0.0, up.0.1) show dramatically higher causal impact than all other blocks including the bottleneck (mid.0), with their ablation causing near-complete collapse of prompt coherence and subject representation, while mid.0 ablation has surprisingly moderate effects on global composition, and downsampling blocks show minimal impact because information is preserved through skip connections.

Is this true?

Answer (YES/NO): NO